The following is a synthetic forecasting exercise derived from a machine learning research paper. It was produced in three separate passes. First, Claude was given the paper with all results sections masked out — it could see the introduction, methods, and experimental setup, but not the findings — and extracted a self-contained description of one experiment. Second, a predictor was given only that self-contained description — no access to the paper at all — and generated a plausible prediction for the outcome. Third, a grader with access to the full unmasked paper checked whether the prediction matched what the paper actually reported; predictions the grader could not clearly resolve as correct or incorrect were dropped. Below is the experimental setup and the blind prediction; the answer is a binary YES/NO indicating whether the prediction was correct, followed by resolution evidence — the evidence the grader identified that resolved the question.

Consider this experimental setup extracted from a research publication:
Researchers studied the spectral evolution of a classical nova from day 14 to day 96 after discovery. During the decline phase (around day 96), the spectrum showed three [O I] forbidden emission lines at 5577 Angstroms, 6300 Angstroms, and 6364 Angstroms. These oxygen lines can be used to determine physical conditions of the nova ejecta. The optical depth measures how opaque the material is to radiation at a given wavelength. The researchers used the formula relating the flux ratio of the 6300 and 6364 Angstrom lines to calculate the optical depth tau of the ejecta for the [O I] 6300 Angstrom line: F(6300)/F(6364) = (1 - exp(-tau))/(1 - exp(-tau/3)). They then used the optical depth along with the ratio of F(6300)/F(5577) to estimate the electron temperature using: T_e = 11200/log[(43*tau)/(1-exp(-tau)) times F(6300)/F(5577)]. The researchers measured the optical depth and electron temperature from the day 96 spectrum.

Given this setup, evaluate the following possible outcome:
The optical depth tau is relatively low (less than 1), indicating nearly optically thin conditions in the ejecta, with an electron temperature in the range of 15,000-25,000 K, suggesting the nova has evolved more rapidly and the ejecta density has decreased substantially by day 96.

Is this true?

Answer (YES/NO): NO